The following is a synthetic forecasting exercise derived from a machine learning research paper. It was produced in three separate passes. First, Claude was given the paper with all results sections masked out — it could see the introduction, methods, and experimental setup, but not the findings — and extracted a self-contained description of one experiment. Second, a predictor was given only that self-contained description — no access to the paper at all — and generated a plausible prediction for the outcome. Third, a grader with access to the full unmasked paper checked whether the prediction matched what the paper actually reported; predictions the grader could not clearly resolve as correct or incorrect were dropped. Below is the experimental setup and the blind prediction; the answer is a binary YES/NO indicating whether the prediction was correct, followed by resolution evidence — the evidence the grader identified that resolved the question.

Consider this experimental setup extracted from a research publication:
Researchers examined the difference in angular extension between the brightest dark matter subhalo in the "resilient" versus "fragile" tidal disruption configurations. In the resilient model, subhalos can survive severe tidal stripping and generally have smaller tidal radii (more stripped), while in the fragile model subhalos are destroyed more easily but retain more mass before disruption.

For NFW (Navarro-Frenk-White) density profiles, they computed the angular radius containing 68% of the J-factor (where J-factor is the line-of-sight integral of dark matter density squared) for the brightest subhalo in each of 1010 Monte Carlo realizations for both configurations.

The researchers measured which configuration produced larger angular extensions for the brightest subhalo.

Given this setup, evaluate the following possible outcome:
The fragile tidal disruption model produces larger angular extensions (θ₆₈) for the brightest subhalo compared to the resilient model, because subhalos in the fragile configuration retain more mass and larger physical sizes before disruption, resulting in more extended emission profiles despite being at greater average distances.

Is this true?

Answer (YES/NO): NO